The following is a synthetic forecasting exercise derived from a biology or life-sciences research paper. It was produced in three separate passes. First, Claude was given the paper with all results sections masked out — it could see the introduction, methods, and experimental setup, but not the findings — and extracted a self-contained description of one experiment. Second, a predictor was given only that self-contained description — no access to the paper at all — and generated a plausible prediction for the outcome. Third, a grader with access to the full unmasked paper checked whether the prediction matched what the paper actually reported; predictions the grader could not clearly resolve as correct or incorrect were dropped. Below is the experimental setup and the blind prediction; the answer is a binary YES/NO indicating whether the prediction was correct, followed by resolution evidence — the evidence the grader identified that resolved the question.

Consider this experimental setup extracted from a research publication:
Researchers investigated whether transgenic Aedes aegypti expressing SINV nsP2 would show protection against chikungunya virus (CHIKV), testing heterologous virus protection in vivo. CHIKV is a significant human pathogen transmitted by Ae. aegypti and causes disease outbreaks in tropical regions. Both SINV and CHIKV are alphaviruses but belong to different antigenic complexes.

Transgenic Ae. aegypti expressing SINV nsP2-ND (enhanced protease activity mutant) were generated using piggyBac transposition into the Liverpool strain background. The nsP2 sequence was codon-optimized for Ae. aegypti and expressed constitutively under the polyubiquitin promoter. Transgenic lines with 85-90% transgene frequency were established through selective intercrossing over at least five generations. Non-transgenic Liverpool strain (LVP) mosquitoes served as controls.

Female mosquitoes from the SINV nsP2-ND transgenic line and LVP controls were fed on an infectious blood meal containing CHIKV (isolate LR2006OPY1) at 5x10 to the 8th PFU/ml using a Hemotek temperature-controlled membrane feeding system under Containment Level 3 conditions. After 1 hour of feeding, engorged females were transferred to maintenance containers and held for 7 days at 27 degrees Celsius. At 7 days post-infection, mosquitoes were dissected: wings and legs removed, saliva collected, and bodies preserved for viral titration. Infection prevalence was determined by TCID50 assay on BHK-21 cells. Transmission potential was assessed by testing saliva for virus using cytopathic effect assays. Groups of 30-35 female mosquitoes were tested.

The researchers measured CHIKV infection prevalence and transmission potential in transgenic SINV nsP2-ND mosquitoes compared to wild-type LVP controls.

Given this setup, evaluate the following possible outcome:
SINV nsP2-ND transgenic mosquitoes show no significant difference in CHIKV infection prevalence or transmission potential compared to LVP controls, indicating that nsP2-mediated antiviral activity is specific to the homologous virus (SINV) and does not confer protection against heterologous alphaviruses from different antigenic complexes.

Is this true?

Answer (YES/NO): NO